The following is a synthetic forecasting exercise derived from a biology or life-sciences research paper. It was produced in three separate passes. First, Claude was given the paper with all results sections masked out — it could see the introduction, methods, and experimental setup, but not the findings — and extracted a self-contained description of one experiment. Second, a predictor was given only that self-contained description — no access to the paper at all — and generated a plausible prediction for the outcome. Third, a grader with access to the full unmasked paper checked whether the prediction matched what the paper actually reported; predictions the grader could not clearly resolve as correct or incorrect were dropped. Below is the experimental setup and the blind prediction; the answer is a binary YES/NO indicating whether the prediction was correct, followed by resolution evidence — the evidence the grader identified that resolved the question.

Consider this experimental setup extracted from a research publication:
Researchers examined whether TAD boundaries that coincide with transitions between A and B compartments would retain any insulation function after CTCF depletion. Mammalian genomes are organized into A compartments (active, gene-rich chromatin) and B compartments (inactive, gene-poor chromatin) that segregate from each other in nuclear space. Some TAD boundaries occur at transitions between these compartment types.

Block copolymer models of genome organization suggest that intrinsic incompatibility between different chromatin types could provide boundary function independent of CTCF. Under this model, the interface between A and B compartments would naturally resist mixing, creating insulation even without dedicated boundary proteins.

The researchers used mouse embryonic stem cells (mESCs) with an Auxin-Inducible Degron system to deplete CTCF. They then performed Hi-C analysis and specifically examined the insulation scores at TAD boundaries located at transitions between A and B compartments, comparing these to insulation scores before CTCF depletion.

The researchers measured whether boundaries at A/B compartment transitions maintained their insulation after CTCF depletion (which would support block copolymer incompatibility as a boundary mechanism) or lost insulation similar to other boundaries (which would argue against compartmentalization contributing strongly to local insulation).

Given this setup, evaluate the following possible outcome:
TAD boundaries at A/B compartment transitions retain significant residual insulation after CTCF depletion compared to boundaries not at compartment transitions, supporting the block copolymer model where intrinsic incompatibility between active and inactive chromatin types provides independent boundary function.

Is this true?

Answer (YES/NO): NO